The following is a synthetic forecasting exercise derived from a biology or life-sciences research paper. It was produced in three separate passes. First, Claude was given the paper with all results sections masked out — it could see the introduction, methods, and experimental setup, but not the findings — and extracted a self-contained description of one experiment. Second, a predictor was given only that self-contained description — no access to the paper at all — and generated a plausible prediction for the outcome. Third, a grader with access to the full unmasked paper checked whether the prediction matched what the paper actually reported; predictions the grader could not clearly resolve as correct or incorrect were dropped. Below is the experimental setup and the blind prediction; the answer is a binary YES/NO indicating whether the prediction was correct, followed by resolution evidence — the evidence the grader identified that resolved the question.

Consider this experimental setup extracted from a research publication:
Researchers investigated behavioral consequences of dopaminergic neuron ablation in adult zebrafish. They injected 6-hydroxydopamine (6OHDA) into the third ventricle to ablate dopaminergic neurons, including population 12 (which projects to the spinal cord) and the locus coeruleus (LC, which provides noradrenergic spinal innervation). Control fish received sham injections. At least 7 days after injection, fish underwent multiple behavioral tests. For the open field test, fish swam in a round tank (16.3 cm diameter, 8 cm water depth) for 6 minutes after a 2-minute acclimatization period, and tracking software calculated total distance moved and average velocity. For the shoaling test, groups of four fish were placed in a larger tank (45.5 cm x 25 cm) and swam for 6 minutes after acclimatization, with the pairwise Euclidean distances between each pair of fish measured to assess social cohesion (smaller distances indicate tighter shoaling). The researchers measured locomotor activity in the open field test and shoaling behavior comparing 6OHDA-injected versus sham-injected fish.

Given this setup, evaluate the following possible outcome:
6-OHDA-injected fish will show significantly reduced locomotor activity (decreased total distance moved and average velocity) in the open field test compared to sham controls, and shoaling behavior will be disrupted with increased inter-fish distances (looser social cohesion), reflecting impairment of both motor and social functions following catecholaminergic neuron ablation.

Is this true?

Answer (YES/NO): NO